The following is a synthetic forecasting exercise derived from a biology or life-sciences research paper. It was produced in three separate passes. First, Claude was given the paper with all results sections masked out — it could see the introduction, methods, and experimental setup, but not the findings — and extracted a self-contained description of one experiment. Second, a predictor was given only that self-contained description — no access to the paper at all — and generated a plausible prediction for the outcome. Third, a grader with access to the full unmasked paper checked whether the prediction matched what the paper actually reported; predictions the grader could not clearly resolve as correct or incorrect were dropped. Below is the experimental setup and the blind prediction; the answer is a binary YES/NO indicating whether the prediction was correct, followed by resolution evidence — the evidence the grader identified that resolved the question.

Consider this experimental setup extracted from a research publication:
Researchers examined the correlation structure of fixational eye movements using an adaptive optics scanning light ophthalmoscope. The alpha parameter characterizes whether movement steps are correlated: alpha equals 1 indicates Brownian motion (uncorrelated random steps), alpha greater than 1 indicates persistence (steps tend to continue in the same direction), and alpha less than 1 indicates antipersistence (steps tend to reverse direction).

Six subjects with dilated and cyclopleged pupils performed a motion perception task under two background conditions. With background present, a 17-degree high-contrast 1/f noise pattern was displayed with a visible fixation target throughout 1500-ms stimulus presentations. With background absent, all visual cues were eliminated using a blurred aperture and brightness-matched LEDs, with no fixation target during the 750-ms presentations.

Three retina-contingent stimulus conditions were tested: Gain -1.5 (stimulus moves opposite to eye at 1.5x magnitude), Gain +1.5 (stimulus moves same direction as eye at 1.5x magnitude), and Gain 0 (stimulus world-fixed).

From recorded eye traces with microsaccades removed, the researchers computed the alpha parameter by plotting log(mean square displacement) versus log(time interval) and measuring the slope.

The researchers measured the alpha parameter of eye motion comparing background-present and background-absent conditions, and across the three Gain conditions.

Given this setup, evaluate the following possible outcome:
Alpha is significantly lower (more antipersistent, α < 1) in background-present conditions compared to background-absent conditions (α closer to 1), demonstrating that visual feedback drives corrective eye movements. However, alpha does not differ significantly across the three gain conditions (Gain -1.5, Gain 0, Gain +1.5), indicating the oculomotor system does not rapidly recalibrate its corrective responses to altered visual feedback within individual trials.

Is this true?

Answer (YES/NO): NO